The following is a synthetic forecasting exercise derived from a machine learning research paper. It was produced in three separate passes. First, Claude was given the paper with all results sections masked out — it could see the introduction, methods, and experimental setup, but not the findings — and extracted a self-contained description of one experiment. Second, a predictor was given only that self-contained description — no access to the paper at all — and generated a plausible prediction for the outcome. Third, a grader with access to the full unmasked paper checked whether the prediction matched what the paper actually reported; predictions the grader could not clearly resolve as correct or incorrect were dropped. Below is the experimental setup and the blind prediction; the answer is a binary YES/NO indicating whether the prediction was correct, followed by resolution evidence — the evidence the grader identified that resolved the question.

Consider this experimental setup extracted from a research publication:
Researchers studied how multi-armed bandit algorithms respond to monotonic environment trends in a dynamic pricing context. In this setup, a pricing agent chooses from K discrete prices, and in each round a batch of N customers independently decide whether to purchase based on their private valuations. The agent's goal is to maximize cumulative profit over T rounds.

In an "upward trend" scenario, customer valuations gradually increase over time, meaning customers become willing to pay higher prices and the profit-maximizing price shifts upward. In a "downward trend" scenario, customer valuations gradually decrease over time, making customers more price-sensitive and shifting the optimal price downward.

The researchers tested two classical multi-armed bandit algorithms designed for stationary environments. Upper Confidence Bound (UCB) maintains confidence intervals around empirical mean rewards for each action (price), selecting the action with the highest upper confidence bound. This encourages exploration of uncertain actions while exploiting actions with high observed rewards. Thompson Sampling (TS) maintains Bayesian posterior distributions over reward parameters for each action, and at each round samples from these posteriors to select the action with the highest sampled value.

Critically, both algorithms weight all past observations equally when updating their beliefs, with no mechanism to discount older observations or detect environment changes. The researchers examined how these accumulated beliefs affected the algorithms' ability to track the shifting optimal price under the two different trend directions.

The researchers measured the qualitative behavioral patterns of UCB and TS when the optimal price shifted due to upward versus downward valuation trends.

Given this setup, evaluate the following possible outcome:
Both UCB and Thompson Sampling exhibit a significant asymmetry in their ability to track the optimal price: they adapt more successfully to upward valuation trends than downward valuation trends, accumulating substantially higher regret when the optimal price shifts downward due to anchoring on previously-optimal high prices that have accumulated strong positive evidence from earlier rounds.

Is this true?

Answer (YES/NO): NO